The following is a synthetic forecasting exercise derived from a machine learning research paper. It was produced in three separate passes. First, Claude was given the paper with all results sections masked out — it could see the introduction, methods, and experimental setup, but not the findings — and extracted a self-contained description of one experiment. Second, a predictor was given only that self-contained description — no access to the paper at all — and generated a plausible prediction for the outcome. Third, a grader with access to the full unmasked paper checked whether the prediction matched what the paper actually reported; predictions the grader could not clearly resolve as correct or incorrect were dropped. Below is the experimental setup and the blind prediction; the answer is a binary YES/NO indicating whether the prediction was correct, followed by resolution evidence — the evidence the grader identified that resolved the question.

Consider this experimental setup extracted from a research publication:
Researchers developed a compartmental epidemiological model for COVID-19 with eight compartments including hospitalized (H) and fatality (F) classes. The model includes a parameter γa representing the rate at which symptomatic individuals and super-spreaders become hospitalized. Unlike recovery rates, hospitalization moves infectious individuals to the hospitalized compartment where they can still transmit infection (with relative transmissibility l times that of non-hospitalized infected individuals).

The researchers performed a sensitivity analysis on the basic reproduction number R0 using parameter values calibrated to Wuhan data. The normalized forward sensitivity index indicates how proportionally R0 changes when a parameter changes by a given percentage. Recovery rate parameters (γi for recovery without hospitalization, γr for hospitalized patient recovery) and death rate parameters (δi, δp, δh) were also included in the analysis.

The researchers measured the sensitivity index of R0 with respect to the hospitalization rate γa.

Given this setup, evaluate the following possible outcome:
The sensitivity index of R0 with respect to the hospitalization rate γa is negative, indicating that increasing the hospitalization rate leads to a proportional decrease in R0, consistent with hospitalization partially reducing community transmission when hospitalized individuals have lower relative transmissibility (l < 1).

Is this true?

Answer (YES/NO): NO